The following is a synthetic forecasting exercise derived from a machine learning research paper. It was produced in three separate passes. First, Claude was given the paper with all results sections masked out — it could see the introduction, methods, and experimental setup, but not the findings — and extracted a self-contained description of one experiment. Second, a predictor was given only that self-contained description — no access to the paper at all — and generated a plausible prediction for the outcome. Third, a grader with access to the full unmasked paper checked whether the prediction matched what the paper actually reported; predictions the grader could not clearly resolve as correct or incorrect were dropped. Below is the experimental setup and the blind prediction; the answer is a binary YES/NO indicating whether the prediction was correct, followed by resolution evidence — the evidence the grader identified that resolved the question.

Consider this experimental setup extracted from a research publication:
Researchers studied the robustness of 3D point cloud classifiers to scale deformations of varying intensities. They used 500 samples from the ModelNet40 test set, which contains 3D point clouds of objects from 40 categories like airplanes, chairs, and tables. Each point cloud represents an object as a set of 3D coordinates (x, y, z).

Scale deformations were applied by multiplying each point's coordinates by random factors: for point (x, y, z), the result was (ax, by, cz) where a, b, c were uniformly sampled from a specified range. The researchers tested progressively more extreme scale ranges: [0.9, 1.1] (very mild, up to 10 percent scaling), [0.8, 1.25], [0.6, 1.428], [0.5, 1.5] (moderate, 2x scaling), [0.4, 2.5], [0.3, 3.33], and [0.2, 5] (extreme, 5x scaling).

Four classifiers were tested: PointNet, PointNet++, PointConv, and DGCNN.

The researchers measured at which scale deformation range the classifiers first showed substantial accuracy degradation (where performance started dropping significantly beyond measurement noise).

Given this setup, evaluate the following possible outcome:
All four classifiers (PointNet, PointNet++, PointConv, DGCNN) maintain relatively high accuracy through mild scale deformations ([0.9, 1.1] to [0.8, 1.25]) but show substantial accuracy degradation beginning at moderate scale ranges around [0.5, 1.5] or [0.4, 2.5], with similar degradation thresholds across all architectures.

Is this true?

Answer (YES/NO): NO